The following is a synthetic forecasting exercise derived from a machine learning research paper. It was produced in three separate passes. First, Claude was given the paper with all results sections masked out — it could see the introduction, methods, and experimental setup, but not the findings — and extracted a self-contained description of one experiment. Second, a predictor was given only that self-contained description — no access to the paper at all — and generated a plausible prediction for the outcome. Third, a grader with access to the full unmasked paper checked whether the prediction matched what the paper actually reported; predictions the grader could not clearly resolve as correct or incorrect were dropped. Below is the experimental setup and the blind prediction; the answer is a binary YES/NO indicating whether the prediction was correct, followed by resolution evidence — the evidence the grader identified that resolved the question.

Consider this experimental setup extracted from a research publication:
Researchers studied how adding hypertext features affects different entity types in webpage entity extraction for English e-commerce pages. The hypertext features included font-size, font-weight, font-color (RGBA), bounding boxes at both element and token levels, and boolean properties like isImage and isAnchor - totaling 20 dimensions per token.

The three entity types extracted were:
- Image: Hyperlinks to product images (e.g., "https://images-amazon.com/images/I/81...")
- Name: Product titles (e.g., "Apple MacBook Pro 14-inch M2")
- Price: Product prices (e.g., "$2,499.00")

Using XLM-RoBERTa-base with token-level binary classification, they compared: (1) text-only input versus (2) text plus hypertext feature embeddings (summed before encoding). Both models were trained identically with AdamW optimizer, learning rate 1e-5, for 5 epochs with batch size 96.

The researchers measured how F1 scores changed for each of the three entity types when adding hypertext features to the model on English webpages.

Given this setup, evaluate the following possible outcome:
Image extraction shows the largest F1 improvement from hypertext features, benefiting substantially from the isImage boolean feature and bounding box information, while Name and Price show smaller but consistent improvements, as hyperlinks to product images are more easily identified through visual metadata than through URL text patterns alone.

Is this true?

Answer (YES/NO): NO